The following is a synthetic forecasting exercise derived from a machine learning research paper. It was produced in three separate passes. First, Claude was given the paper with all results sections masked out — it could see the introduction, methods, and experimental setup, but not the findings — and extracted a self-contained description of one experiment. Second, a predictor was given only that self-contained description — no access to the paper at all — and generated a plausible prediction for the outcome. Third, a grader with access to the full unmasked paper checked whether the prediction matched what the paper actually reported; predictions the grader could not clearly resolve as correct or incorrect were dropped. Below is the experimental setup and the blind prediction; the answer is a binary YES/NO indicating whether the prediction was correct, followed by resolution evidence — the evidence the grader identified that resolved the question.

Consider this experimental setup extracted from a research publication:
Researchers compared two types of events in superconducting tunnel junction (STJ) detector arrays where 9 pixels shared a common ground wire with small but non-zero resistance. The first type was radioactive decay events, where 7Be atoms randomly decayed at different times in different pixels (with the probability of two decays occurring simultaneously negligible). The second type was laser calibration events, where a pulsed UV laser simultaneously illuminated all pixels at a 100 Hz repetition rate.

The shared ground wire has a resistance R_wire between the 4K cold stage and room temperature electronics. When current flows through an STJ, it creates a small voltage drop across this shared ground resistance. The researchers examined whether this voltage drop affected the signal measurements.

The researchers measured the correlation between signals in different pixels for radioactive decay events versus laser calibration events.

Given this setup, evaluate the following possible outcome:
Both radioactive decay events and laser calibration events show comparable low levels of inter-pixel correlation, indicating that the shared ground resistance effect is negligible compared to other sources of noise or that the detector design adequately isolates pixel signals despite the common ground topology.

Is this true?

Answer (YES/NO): NO